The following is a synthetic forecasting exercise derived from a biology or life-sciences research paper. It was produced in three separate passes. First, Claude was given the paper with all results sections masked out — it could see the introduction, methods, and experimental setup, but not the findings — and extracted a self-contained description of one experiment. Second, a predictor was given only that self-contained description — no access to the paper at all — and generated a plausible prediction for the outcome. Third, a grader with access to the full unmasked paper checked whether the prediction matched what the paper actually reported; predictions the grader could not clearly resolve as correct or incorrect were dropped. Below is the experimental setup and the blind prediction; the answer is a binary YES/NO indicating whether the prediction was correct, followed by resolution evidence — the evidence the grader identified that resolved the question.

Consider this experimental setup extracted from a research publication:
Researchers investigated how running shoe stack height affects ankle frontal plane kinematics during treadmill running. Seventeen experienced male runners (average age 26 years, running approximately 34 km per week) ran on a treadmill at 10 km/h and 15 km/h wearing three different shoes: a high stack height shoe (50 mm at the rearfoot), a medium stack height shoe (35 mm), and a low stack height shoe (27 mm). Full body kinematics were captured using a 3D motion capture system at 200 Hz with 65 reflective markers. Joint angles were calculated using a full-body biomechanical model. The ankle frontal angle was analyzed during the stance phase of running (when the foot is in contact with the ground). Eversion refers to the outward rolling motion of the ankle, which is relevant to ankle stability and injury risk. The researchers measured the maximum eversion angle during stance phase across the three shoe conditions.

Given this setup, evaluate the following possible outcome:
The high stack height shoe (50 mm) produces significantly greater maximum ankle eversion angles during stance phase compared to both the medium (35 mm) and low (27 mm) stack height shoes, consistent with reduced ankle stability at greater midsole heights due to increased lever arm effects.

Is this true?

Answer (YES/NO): NO